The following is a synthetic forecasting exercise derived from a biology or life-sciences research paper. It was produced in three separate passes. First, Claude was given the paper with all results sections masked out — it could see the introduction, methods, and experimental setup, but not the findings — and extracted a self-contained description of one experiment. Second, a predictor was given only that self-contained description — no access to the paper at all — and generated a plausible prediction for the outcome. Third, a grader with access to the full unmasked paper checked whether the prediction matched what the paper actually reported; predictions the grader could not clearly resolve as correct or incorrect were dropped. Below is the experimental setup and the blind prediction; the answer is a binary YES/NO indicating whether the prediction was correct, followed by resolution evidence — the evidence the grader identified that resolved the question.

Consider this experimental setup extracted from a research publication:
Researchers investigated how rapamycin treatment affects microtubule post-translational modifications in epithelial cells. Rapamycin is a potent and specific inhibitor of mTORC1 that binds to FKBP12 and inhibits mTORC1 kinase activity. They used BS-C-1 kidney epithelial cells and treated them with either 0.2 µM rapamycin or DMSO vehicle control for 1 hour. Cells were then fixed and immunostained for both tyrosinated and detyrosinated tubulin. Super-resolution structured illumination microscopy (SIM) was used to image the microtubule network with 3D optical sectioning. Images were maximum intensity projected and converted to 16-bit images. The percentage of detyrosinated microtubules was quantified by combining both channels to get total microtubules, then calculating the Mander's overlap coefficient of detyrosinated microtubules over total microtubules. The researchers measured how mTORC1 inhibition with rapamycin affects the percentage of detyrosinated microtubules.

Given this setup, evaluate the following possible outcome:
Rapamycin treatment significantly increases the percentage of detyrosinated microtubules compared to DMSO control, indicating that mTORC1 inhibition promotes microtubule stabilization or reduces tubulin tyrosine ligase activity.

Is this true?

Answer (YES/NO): YES